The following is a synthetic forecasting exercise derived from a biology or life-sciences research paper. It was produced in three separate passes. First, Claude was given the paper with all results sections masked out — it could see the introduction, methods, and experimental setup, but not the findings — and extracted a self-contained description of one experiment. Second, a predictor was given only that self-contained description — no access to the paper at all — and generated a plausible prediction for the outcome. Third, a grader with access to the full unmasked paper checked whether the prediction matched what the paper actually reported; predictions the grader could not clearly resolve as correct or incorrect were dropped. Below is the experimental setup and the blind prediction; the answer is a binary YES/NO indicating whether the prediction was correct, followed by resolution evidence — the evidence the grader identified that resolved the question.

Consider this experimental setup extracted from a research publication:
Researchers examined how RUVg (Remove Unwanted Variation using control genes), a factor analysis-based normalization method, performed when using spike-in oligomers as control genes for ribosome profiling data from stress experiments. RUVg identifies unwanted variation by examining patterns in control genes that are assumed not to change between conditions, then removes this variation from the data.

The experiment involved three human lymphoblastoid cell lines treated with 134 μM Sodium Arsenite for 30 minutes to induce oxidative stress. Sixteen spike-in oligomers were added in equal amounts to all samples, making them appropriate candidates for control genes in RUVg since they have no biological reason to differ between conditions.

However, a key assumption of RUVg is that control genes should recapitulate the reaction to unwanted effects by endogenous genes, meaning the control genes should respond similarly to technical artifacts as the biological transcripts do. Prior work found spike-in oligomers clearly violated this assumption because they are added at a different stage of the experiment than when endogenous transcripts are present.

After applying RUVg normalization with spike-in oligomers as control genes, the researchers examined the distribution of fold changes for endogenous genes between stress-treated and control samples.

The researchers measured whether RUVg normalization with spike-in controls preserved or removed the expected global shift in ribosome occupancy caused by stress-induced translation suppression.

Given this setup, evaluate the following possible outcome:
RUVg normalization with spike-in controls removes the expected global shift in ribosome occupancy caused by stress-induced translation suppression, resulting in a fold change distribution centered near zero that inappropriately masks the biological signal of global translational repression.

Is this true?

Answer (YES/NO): NO